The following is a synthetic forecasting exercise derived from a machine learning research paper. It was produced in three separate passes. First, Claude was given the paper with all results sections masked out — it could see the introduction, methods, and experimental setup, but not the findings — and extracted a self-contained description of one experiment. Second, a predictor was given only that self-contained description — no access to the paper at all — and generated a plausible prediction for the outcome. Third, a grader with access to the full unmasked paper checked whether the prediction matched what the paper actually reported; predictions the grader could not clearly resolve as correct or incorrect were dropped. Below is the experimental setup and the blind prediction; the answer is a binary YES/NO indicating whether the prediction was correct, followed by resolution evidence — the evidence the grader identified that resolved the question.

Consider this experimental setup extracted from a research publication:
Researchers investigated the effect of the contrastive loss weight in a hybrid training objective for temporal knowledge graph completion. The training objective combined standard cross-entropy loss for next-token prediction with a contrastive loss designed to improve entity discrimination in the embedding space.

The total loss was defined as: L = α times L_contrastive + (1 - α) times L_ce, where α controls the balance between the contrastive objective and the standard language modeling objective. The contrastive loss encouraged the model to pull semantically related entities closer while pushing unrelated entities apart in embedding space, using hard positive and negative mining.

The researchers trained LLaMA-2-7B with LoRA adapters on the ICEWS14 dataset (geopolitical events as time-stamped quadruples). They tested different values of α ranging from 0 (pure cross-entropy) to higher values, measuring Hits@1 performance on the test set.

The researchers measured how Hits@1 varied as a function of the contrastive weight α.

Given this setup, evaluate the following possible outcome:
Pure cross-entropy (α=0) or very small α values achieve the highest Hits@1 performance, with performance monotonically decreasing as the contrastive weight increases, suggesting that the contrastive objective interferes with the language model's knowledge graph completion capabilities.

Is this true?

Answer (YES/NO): NO